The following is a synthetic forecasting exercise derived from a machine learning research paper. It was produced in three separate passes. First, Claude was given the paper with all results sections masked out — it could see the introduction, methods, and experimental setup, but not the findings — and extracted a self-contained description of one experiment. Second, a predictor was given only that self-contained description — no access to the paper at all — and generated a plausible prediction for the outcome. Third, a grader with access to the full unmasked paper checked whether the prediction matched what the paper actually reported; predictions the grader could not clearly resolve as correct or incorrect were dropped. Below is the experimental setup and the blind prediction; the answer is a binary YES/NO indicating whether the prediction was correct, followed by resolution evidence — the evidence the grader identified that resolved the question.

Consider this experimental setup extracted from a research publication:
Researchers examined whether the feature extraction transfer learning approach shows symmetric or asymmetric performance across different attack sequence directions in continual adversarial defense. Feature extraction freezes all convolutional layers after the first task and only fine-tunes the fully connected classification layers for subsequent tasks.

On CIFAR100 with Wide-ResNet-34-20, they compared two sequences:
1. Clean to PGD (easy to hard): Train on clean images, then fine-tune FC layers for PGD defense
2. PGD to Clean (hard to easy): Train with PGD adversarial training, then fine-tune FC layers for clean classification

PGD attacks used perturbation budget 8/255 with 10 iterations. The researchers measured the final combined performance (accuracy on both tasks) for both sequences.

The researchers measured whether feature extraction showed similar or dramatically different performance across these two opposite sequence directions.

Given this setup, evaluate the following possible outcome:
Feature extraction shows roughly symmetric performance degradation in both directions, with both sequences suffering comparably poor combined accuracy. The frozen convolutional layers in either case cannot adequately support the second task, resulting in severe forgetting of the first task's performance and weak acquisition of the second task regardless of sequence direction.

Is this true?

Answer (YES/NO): NO